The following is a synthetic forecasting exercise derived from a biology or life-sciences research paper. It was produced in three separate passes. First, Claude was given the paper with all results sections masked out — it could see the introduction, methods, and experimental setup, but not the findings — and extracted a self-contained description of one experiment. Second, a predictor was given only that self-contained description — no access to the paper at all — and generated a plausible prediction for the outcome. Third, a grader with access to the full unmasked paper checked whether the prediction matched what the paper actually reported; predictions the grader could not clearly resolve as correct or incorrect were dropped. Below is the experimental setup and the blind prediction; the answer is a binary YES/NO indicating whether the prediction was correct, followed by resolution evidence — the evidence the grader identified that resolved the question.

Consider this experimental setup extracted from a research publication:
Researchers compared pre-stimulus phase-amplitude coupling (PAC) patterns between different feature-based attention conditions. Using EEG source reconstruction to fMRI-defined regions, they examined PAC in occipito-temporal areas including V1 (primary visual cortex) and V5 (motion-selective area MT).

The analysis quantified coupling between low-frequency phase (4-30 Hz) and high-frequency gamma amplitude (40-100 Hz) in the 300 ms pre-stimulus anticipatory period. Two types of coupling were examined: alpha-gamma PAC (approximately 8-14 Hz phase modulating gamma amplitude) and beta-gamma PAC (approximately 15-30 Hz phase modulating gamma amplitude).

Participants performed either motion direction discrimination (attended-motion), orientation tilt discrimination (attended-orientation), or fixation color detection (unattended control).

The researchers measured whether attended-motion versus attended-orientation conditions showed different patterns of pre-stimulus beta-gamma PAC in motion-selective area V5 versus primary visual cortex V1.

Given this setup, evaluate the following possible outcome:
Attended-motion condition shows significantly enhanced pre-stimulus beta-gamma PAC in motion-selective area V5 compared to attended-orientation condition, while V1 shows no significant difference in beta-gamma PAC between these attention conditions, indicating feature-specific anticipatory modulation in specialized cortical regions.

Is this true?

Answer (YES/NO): NO